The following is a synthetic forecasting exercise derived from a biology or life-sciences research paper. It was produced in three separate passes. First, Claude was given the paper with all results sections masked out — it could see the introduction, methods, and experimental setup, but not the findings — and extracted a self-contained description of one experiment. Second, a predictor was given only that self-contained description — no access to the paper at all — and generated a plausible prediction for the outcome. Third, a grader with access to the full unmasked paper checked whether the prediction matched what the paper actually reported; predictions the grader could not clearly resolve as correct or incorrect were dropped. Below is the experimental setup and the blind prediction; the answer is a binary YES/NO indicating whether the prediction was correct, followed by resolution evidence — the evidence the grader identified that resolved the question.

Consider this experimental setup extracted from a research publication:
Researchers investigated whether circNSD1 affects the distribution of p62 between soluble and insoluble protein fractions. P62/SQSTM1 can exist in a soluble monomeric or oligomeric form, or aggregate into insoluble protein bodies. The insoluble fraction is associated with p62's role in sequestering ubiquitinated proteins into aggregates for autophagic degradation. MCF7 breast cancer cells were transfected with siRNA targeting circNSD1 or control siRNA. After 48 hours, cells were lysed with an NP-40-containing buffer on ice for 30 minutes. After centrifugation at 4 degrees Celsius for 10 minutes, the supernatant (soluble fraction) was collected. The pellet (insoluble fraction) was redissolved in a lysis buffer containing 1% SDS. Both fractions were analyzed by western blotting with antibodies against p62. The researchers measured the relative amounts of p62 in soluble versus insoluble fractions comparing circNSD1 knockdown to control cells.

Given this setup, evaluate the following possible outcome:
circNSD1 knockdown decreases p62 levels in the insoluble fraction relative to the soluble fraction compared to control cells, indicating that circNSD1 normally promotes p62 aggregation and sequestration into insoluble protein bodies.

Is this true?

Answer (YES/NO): NO